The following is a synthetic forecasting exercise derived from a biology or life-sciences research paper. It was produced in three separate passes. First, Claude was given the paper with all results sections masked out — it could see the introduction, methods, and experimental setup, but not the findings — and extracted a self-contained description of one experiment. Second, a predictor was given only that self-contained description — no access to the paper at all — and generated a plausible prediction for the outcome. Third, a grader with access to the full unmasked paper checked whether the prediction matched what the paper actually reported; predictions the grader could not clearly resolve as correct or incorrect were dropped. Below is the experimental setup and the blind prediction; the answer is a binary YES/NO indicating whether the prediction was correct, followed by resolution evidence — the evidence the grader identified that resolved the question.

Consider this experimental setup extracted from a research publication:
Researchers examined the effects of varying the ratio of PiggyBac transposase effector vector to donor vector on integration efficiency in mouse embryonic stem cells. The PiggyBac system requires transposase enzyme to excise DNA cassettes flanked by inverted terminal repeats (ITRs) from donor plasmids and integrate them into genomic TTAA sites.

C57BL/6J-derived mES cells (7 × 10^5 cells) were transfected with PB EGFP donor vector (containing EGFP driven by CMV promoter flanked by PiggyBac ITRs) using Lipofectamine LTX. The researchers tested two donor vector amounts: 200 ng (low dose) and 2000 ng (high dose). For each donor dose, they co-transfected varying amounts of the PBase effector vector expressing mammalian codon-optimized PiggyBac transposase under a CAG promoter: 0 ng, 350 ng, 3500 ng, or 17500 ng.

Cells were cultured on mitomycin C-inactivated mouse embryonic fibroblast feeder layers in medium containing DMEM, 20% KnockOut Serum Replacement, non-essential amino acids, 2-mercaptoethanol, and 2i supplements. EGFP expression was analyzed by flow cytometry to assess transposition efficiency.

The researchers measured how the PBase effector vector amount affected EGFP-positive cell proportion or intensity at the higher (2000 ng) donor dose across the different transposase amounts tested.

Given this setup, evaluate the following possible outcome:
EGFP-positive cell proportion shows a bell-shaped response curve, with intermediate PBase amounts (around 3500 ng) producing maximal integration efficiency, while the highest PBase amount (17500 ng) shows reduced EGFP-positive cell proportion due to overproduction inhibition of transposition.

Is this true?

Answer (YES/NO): NO